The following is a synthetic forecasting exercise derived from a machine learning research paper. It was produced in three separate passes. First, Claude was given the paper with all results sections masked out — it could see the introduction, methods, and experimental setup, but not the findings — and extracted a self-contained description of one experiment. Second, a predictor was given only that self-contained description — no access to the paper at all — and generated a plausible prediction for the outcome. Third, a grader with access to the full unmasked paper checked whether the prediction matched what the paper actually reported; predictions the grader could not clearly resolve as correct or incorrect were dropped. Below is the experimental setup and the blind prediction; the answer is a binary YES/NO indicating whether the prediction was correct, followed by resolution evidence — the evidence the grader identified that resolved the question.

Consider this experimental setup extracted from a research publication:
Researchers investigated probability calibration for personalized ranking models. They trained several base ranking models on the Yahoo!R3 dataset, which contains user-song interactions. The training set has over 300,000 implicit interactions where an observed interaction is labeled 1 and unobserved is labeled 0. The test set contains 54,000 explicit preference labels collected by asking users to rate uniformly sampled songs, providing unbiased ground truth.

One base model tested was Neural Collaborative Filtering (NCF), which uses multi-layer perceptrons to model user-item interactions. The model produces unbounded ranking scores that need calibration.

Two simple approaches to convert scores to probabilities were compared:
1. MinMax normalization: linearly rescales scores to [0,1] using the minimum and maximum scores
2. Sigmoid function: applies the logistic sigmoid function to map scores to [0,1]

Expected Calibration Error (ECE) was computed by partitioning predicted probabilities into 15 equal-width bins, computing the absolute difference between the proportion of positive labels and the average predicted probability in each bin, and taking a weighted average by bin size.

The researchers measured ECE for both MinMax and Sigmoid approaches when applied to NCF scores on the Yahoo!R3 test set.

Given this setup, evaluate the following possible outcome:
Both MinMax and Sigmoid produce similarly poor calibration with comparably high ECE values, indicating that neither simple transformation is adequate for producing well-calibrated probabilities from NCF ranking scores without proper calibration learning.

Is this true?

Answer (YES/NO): NO